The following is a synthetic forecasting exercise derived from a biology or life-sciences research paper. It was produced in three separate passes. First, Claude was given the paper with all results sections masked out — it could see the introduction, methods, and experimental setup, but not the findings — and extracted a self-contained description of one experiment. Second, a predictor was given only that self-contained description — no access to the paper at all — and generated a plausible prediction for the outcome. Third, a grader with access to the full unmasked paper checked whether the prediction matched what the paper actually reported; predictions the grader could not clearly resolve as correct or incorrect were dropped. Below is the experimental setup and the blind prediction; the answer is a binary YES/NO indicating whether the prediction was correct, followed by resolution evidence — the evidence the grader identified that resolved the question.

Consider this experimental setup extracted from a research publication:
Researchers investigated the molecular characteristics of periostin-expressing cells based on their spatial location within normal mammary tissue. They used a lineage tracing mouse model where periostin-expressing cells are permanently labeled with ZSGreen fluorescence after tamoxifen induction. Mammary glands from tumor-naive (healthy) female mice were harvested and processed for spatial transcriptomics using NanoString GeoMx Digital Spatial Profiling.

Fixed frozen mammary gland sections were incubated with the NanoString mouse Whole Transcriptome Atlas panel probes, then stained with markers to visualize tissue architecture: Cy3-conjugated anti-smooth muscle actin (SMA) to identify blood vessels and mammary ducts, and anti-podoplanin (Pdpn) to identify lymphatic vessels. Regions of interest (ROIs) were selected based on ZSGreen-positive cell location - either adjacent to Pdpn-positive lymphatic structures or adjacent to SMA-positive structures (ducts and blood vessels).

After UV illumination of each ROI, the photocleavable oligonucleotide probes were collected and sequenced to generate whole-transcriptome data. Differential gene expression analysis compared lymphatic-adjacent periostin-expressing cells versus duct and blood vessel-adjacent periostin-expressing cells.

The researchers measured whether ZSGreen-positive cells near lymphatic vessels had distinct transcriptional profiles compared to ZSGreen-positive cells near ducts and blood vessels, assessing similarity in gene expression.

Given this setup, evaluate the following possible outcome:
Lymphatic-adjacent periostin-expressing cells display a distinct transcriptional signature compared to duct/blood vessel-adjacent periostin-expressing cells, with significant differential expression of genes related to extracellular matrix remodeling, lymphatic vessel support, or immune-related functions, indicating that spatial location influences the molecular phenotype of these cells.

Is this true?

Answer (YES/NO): YES